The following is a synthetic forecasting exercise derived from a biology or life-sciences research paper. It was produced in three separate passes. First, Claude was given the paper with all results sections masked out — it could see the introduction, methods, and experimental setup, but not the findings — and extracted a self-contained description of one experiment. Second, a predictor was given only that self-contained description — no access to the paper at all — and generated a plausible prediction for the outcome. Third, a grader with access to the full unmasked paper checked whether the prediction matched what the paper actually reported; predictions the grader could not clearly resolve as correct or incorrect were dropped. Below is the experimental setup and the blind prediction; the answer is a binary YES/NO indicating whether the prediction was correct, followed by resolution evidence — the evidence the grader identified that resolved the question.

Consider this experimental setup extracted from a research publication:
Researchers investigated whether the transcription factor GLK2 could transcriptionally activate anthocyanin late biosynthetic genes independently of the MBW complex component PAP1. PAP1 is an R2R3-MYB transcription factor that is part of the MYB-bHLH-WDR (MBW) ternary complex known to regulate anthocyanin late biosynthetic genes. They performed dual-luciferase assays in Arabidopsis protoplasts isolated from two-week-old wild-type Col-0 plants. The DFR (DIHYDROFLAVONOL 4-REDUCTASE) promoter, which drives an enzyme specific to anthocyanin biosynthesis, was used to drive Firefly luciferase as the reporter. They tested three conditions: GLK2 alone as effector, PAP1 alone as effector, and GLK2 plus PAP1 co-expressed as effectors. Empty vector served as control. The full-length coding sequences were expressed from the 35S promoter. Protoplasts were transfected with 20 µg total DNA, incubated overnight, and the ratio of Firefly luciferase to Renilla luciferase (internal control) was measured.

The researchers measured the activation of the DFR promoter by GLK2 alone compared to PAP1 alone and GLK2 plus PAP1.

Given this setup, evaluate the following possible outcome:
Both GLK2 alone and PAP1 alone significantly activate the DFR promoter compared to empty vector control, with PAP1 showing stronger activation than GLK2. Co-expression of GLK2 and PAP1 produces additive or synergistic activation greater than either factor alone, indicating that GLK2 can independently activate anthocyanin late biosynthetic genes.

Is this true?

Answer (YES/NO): NO